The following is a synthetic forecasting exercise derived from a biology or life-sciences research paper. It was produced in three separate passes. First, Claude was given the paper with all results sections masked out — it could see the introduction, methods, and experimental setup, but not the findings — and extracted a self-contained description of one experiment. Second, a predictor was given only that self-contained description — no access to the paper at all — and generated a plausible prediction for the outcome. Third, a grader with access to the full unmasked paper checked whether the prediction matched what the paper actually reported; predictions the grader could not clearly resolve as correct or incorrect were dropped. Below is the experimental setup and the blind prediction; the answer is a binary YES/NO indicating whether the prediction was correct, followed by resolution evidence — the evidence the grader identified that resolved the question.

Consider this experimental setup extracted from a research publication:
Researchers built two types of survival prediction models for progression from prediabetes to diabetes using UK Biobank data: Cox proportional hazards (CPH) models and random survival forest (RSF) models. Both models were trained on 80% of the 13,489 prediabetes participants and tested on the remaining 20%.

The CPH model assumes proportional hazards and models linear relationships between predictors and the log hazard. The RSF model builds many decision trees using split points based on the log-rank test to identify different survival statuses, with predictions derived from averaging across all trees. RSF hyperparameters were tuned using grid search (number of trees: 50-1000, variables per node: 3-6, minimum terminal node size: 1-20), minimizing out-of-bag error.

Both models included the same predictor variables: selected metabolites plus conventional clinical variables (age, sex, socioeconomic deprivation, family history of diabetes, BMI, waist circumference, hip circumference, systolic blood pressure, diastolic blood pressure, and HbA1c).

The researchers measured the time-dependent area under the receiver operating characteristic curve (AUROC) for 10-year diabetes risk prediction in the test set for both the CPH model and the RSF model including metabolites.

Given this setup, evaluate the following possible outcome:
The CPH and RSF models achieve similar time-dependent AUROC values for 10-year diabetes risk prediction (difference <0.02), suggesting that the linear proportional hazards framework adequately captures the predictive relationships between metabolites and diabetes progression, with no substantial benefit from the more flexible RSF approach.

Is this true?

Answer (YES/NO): YES